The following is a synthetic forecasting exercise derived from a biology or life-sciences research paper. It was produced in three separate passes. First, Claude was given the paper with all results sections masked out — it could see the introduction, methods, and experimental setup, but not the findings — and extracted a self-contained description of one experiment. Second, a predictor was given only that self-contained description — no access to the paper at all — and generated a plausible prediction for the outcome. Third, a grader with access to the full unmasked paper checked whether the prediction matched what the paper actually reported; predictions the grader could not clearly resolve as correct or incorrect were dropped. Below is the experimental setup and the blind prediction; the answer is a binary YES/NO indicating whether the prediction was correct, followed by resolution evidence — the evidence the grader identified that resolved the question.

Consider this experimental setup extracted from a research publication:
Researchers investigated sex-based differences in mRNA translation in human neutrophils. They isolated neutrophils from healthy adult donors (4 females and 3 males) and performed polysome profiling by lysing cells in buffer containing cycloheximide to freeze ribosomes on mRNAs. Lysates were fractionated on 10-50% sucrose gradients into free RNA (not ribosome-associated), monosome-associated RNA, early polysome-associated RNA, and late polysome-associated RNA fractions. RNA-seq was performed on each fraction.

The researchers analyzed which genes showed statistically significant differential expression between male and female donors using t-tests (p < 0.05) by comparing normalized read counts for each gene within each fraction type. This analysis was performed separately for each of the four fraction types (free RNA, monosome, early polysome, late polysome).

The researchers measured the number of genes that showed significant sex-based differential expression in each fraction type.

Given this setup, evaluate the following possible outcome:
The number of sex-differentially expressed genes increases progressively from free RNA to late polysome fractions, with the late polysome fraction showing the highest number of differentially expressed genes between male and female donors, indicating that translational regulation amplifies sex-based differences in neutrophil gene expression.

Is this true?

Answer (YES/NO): YES